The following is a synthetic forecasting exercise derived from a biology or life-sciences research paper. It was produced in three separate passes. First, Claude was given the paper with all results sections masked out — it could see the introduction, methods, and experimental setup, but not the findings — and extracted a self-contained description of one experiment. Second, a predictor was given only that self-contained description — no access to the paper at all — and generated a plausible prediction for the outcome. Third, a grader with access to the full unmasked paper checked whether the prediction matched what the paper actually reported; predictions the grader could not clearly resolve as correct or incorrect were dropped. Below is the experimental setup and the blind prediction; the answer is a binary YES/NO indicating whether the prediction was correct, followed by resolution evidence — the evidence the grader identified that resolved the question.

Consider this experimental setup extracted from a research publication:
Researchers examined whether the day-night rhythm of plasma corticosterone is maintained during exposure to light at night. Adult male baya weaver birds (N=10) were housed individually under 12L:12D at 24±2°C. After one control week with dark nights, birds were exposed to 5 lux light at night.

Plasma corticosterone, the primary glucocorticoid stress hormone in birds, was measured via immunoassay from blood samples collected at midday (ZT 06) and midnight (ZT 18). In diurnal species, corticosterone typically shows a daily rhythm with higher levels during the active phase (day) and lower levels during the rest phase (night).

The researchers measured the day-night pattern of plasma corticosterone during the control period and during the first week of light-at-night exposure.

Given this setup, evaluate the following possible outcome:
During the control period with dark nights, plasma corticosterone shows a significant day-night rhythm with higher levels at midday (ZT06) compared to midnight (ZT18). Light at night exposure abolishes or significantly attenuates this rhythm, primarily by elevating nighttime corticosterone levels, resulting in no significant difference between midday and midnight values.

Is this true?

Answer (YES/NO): NO